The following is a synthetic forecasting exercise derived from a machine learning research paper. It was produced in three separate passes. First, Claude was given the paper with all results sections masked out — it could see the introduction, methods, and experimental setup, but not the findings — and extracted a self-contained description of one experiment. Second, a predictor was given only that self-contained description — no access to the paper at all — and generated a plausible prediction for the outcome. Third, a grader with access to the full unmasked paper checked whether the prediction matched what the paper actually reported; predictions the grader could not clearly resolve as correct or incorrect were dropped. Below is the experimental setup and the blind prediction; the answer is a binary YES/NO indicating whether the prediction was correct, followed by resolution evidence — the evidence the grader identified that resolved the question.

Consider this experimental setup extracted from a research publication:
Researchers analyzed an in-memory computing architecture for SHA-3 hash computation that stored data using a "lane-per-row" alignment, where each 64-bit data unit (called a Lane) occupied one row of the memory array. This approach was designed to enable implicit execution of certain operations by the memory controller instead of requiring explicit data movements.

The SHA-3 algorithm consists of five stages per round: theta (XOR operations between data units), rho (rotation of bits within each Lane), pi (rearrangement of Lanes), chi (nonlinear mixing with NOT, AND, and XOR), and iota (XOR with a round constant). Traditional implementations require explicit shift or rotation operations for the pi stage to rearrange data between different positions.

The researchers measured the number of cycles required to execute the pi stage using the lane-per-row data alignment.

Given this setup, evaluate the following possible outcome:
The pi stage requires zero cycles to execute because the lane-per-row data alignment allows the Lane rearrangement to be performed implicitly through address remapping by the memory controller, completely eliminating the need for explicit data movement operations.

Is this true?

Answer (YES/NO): YES